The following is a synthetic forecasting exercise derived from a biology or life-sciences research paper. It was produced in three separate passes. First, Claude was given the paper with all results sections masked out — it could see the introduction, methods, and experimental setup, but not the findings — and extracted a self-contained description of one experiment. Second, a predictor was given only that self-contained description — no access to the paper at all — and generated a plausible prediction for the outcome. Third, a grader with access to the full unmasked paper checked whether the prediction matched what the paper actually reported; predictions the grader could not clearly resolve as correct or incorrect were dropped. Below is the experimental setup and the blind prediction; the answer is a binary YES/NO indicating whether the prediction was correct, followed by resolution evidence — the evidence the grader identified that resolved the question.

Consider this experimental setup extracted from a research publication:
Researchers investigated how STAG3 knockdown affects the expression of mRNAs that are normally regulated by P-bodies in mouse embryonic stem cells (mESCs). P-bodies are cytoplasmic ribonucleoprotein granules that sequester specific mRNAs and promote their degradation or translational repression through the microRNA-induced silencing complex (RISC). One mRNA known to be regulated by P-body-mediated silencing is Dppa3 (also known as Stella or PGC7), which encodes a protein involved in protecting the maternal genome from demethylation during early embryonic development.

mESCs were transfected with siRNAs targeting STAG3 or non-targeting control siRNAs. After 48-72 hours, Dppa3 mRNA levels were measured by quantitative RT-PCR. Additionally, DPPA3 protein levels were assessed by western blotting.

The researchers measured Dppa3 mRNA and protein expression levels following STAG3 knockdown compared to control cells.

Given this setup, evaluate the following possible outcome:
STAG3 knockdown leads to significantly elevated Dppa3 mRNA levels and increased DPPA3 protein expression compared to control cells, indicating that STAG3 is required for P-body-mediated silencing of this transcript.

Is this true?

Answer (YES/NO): NO